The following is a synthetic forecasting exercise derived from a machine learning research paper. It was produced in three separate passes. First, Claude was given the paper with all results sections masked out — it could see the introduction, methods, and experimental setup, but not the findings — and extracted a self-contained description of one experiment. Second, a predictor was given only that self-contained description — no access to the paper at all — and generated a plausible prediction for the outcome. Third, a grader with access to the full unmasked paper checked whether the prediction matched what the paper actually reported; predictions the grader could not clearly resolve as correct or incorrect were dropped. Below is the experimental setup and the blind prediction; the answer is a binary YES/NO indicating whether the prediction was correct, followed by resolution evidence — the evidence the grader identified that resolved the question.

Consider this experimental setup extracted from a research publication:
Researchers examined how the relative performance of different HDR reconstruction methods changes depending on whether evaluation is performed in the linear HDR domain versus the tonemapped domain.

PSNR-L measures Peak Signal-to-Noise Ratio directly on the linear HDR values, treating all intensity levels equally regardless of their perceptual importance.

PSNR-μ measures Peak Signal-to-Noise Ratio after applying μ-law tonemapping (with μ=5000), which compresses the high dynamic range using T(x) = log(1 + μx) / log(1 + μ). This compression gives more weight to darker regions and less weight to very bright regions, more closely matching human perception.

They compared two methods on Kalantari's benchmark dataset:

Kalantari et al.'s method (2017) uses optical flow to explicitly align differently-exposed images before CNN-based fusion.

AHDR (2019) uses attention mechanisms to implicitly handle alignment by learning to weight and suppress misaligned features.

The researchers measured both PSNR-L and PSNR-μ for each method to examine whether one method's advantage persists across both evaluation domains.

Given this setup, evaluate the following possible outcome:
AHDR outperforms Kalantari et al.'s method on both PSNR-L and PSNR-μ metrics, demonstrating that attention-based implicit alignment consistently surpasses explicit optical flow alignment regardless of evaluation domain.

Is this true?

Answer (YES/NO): NO